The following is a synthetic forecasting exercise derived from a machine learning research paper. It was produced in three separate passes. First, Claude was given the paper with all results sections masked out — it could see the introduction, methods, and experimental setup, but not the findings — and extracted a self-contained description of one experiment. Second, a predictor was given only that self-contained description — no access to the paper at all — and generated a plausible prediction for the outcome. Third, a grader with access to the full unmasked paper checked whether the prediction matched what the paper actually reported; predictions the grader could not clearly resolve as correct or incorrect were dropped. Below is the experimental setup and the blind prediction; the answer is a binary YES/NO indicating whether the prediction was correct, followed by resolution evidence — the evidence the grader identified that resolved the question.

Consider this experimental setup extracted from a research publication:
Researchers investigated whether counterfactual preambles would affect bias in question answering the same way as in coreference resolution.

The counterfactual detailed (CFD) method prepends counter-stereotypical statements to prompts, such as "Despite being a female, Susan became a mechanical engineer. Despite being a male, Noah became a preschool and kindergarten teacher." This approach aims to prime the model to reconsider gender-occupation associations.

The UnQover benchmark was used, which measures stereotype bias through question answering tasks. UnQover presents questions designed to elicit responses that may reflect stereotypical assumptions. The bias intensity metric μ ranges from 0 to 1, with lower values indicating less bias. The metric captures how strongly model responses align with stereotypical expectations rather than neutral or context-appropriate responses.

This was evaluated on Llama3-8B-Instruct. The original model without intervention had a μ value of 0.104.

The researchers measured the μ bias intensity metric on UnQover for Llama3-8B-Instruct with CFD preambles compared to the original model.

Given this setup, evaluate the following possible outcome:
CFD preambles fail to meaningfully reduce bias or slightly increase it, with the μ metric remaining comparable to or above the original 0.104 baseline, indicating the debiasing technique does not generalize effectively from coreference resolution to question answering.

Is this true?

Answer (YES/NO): NO